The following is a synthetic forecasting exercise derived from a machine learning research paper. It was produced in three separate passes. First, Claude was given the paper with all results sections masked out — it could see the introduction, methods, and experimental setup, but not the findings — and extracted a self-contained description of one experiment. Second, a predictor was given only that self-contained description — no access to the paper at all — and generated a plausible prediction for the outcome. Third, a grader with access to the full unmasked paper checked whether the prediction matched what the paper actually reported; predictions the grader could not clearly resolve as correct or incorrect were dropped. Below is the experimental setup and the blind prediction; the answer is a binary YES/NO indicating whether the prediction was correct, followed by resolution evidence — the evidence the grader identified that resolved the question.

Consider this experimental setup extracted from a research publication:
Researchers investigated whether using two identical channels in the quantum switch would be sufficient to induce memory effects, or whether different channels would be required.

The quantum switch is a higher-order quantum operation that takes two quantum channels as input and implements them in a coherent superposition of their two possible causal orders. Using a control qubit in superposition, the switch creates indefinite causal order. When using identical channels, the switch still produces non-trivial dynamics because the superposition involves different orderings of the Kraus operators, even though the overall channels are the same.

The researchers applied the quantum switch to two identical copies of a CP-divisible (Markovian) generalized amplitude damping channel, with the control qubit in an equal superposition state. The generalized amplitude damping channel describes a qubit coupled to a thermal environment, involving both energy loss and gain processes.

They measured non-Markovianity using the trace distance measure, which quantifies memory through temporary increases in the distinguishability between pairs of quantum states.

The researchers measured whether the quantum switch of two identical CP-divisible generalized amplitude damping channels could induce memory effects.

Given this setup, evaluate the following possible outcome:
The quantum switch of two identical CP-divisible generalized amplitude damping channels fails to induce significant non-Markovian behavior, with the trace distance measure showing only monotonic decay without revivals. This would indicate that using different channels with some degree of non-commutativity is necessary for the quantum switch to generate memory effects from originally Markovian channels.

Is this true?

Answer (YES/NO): NO